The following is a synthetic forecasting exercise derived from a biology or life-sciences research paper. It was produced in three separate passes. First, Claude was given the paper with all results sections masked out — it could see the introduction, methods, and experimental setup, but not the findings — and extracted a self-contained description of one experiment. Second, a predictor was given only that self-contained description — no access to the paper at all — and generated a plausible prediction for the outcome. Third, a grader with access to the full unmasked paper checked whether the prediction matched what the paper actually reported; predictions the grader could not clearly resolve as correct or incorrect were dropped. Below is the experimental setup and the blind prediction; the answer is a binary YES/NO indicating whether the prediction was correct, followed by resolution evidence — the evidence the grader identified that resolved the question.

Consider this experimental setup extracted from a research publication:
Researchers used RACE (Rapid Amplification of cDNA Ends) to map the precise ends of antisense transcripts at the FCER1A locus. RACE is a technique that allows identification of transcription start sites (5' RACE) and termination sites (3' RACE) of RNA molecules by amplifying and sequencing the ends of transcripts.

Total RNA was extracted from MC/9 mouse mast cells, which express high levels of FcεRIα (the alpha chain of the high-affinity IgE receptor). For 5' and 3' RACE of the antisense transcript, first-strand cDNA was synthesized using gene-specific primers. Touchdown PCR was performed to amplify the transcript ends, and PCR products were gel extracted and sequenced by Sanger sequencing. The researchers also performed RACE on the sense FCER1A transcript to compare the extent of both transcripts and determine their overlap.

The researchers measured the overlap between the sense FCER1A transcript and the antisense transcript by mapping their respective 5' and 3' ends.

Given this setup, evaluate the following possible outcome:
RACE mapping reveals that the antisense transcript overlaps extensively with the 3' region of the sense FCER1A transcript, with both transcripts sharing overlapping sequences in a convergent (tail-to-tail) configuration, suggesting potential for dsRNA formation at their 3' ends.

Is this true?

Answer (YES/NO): NO